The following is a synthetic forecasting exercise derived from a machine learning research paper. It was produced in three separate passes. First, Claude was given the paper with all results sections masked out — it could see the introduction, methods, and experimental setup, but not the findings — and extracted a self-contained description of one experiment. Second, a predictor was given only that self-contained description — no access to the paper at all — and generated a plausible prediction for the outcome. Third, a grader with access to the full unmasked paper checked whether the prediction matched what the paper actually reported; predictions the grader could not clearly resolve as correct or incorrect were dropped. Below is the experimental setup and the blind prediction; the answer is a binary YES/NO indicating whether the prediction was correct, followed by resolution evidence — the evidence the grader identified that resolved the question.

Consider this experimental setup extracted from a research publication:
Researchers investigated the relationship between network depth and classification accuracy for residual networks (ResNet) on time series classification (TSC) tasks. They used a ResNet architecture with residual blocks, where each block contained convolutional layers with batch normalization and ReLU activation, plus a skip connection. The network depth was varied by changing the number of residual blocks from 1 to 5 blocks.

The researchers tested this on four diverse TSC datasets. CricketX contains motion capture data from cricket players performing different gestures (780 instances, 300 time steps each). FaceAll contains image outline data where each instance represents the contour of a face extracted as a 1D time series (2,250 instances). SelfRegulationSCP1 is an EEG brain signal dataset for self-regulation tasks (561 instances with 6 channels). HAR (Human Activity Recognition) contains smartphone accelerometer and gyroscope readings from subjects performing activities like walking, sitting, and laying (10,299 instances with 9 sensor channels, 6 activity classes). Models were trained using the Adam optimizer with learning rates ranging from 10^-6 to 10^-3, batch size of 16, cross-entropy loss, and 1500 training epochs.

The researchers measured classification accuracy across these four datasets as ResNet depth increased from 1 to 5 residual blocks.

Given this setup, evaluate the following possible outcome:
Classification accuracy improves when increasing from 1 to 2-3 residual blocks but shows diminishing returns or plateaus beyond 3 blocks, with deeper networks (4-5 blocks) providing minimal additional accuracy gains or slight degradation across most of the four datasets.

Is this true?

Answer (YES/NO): NO